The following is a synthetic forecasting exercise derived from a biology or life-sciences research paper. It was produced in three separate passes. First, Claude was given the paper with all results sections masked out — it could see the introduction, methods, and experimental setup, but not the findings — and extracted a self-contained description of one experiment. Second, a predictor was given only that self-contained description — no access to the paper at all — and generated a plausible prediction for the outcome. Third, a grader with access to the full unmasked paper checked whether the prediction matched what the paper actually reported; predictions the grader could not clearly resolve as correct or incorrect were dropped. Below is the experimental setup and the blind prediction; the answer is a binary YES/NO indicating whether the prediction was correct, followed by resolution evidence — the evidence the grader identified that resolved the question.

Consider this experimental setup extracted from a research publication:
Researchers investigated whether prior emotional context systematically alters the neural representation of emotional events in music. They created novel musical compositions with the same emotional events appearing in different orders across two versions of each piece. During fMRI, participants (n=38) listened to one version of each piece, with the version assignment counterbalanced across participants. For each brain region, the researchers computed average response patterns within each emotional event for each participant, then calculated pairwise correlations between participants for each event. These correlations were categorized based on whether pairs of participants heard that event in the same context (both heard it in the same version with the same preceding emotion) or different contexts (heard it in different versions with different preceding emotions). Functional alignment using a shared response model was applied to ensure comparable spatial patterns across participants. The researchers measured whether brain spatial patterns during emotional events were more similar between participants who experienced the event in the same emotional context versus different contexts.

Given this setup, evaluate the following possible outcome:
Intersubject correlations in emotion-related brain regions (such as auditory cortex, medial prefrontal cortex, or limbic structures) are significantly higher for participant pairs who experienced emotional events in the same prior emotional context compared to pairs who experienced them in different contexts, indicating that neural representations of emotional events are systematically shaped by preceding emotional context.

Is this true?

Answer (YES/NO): YES